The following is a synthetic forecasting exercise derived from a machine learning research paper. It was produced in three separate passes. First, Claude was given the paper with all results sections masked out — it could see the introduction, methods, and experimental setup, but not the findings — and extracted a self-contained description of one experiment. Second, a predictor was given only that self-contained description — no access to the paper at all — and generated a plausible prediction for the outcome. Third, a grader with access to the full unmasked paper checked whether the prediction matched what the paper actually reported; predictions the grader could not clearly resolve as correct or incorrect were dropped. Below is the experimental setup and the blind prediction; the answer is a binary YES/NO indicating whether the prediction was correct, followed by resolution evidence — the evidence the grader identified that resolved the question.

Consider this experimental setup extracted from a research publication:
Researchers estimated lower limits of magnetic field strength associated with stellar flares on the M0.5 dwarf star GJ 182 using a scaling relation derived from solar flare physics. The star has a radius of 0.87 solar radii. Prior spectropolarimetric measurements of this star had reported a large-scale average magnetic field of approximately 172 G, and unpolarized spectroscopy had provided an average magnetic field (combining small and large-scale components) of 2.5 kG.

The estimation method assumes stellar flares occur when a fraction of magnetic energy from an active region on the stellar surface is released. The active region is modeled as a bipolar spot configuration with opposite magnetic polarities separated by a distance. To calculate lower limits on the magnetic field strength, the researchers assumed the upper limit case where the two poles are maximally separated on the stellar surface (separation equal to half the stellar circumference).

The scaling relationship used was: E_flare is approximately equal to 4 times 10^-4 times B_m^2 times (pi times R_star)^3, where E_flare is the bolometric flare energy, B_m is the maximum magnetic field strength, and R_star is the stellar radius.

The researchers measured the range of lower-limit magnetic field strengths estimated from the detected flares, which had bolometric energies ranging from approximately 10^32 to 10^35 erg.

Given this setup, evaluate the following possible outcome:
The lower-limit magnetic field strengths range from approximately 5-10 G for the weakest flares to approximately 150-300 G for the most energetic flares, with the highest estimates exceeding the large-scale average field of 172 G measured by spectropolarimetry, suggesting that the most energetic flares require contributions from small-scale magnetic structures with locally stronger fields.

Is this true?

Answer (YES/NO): NO